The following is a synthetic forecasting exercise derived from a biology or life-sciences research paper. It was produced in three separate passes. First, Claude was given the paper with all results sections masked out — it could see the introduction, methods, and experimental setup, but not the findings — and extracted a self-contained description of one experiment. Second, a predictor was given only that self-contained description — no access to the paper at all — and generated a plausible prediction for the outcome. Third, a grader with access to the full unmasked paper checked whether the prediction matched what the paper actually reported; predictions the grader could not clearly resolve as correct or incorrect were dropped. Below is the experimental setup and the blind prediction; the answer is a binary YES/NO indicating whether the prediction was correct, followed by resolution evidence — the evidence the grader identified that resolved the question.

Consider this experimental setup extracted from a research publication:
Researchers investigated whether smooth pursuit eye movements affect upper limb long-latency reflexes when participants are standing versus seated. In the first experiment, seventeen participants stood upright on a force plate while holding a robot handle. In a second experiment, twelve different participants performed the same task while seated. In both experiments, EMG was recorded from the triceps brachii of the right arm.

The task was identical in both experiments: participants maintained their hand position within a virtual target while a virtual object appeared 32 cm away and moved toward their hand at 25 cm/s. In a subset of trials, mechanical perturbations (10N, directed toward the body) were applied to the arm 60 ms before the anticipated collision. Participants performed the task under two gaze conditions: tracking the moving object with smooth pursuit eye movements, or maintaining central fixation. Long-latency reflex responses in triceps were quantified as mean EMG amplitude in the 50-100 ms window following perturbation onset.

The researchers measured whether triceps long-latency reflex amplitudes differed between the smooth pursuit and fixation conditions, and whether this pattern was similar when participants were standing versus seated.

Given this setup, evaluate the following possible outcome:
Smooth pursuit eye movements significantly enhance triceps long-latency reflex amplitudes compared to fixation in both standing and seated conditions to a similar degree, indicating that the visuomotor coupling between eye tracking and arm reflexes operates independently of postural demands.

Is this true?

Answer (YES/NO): NO